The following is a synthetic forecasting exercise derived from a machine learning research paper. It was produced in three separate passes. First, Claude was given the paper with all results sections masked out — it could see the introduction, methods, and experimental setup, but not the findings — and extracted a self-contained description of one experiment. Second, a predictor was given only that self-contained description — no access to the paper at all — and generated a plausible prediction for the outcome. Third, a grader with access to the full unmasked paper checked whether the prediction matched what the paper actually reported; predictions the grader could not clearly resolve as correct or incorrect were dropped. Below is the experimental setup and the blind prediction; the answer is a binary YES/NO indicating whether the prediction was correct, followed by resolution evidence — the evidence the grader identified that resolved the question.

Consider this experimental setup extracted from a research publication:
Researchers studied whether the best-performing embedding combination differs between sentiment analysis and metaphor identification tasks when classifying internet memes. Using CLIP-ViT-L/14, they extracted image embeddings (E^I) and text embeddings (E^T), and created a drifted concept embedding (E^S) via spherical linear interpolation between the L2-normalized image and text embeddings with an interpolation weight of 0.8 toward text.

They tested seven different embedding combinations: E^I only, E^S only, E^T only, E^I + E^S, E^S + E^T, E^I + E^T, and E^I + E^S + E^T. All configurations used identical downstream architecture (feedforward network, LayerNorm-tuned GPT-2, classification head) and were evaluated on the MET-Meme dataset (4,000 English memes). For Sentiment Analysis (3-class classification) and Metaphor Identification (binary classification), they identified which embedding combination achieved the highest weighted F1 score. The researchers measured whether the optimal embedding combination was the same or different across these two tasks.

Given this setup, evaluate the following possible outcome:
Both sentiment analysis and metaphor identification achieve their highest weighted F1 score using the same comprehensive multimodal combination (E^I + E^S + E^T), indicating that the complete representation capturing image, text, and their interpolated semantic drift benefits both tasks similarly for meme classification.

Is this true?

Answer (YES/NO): NO